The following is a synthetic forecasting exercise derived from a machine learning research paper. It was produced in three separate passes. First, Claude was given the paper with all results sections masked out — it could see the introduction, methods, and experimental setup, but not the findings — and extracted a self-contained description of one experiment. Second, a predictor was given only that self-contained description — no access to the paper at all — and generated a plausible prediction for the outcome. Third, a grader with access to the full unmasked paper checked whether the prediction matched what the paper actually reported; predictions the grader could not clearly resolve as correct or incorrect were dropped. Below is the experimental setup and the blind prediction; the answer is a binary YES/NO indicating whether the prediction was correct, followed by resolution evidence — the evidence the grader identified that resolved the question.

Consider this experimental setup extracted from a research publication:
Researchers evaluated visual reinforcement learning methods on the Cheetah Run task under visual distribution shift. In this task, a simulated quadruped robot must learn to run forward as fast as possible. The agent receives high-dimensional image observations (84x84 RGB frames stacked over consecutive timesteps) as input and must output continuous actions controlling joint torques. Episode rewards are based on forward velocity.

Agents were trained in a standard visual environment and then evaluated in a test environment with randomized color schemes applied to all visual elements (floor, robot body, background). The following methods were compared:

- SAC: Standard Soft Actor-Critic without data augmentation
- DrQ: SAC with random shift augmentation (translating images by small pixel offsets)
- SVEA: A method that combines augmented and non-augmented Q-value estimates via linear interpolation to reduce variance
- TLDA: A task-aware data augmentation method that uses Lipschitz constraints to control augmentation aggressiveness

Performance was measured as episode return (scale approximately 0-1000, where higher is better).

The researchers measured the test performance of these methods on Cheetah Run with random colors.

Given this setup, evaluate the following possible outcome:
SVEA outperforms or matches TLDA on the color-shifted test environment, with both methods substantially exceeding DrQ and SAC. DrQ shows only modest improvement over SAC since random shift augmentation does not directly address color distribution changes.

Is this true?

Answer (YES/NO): NO